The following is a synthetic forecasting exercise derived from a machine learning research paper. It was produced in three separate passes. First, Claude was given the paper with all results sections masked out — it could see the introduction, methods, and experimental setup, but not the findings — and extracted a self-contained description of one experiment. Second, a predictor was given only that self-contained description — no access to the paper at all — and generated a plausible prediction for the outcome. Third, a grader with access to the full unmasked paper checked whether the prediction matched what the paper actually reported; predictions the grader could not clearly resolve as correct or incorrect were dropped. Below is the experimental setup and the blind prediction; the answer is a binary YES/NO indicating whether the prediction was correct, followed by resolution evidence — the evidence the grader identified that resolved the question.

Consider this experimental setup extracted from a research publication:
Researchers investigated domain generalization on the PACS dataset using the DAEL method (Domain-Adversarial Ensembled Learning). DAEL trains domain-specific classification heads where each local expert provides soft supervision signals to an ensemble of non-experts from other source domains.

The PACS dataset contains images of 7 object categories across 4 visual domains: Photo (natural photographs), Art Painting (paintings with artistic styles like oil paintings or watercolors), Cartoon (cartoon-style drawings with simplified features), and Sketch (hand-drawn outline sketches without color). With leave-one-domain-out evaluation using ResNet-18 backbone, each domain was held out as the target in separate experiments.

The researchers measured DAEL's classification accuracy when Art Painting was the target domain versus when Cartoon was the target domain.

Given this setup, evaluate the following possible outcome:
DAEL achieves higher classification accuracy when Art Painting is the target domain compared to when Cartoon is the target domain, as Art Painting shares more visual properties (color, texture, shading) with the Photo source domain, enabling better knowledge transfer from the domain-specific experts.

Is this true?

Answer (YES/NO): YES